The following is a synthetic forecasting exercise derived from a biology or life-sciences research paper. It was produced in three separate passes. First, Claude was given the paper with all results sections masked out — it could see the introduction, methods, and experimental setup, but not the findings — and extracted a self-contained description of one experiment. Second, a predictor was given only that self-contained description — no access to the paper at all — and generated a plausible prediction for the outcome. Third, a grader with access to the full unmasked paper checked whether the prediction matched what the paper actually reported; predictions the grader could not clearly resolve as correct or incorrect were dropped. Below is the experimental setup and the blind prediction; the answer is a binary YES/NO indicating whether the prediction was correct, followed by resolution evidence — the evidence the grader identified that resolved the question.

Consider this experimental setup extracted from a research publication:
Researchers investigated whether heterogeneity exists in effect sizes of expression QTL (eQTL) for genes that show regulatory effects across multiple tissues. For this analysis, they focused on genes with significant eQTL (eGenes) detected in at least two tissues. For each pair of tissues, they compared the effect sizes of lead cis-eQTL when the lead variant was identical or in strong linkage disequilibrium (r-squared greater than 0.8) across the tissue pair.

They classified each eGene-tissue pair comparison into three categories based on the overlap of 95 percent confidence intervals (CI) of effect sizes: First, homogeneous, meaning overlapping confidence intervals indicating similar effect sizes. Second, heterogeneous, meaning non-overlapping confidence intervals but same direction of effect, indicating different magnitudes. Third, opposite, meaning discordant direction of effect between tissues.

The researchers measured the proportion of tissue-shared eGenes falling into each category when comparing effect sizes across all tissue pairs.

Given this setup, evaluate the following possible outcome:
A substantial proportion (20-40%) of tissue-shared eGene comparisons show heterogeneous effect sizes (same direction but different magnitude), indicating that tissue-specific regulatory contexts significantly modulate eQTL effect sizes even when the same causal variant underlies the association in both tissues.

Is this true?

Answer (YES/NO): NO